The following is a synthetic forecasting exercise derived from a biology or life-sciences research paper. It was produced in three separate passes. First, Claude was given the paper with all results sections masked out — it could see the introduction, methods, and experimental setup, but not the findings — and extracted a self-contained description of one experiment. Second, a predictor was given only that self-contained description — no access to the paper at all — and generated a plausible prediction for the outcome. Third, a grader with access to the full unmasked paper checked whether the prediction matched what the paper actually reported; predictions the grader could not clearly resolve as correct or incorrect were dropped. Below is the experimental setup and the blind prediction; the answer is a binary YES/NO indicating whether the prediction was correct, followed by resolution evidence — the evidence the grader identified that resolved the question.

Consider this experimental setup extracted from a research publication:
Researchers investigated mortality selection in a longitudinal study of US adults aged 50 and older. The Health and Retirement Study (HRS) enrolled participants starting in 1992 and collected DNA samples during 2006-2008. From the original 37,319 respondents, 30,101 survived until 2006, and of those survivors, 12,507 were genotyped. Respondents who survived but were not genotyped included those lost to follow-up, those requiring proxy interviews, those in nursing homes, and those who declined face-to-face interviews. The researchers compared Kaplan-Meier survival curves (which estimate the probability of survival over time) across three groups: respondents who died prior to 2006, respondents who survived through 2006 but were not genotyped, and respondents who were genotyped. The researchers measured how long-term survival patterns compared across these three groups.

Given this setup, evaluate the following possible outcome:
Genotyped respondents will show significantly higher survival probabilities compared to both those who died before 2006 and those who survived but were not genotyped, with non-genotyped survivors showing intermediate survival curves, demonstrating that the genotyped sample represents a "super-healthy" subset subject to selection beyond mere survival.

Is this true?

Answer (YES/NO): YES